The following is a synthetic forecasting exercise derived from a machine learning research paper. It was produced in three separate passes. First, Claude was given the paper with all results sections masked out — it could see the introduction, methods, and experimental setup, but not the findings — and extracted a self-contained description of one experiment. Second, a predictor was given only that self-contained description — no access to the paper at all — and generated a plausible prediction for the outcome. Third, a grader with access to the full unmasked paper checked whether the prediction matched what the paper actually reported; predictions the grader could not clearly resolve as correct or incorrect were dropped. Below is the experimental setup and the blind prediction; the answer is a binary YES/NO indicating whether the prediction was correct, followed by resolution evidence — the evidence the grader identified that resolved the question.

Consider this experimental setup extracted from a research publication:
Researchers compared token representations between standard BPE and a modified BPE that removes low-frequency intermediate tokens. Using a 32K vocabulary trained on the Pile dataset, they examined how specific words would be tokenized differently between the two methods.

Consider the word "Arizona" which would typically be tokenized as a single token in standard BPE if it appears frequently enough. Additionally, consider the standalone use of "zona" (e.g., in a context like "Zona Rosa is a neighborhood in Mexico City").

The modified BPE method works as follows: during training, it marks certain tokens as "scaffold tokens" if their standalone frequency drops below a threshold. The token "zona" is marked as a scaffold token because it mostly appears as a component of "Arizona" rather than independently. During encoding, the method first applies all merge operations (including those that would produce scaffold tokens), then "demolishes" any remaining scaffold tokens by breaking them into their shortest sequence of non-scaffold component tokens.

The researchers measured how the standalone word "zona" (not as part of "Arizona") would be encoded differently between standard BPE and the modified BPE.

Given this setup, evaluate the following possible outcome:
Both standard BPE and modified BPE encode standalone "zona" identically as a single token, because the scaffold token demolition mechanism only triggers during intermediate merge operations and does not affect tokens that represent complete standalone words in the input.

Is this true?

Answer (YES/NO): NO